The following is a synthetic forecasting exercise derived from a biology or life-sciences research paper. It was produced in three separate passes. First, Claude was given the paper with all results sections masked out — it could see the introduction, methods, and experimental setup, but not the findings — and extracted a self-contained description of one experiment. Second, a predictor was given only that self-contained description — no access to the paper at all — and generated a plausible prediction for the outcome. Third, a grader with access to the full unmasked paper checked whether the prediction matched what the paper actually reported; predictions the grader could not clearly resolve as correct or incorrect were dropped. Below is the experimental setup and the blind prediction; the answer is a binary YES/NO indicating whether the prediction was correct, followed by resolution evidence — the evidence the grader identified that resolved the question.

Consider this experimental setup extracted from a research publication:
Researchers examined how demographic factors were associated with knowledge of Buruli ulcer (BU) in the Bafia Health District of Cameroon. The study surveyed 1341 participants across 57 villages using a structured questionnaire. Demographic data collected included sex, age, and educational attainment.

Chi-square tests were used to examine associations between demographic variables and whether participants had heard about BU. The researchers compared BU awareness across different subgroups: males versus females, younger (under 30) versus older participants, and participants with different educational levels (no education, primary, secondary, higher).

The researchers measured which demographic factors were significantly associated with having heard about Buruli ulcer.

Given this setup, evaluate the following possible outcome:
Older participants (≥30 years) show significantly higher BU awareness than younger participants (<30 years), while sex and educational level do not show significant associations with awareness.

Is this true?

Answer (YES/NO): NO